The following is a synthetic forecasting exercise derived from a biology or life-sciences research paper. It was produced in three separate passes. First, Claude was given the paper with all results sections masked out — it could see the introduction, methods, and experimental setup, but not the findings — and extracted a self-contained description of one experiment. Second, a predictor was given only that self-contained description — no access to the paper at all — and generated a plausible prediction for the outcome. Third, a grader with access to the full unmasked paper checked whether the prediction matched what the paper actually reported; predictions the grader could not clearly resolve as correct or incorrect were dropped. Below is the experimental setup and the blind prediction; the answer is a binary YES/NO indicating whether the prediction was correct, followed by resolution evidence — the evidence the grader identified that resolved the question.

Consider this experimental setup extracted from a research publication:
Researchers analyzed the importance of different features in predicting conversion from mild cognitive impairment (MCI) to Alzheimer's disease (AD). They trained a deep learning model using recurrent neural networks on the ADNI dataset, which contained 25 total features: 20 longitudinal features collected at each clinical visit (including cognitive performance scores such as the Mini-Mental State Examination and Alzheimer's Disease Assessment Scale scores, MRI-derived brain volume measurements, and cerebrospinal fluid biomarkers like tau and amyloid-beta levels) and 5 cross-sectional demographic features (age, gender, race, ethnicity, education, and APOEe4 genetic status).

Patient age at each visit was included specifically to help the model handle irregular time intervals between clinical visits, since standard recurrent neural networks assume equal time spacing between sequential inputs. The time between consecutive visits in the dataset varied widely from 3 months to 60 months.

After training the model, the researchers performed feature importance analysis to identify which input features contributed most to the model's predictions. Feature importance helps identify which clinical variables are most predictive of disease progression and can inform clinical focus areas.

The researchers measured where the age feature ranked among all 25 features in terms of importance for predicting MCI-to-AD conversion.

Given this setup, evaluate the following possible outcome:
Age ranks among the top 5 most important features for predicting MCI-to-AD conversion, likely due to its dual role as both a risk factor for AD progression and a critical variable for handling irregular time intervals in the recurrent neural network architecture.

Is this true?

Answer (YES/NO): NO